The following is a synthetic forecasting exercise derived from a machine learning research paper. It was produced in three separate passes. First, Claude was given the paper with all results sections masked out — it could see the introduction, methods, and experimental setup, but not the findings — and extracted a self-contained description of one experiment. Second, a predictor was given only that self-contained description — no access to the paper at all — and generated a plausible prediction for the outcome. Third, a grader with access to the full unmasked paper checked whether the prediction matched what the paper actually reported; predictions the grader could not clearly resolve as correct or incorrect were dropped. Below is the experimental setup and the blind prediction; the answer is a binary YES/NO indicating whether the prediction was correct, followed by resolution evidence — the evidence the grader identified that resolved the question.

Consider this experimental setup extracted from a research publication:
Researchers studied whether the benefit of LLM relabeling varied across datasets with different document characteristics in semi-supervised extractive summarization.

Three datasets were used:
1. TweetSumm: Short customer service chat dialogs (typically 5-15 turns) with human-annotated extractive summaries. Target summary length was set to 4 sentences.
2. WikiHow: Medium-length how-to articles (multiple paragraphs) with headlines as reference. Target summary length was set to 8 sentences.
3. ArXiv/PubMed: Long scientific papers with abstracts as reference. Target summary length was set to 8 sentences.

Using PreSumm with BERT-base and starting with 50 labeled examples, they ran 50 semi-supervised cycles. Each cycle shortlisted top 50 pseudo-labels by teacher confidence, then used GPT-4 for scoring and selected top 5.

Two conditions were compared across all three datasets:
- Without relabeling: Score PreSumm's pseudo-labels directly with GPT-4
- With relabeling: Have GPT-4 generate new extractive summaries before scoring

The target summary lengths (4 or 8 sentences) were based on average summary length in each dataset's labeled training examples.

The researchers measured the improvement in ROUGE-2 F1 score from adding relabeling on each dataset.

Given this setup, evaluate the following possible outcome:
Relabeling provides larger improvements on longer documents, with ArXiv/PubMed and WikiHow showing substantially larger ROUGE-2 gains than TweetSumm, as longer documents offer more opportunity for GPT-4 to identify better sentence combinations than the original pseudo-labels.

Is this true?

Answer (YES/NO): NO